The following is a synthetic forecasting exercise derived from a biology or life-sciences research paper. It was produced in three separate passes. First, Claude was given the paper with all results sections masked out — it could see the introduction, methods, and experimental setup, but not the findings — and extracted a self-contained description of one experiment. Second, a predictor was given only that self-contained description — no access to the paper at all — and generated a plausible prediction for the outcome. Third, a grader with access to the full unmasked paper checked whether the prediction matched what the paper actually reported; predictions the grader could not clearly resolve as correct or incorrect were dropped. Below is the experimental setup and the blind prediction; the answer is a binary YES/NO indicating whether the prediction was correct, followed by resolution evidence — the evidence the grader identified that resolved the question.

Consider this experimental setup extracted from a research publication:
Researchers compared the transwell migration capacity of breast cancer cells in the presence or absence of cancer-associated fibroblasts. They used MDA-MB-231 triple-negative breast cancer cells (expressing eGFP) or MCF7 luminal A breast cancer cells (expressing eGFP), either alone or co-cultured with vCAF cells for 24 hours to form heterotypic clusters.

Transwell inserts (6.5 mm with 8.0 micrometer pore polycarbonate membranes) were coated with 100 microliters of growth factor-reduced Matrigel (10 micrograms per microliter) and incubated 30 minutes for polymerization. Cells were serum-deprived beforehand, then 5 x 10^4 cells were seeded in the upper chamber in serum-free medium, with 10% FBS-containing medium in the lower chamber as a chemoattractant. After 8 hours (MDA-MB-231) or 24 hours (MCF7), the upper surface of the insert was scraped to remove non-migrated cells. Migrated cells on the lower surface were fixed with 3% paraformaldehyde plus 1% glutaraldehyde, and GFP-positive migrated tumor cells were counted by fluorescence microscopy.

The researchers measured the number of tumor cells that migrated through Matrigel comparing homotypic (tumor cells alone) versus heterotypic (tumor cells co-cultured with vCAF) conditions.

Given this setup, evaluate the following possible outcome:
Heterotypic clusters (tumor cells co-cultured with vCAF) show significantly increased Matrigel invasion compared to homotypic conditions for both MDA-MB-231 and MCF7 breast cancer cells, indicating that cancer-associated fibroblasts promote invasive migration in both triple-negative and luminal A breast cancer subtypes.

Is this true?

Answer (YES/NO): YES